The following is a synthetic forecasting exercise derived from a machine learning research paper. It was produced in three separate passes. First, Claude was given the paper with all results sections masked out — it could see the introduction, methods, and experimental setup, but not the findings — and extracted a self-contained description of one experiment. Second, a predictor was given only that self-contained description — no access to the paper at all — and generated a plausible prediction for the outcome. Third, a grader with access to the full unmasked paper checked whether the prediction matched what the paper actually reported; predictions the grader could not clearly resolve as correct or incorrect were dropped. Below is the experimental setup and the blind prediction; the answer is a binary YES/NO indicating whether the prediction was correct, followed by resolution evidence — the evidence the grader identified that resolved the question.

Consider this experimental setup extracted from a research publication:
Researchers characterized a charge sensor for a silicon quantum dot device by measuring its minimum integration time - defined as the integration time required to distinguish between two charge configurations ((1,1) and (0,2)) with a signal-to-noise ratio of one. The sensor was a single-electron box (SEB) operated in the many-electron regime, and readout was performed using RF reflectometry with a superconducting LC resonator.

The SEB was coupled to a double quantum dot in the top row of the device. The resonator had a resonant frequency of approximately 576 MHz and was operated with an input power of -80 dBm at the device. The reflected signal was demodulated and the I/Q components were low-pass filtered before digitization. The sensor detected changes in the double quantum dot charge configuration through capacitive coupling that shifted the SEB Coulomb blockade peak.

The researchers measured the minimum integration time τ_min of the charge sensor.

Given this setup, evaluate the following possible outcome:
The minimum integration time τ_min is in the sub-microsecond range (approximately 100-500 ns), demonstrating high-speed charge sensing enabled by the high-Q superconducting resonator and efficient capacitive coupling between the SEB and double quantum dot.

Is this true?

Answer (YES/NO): NO